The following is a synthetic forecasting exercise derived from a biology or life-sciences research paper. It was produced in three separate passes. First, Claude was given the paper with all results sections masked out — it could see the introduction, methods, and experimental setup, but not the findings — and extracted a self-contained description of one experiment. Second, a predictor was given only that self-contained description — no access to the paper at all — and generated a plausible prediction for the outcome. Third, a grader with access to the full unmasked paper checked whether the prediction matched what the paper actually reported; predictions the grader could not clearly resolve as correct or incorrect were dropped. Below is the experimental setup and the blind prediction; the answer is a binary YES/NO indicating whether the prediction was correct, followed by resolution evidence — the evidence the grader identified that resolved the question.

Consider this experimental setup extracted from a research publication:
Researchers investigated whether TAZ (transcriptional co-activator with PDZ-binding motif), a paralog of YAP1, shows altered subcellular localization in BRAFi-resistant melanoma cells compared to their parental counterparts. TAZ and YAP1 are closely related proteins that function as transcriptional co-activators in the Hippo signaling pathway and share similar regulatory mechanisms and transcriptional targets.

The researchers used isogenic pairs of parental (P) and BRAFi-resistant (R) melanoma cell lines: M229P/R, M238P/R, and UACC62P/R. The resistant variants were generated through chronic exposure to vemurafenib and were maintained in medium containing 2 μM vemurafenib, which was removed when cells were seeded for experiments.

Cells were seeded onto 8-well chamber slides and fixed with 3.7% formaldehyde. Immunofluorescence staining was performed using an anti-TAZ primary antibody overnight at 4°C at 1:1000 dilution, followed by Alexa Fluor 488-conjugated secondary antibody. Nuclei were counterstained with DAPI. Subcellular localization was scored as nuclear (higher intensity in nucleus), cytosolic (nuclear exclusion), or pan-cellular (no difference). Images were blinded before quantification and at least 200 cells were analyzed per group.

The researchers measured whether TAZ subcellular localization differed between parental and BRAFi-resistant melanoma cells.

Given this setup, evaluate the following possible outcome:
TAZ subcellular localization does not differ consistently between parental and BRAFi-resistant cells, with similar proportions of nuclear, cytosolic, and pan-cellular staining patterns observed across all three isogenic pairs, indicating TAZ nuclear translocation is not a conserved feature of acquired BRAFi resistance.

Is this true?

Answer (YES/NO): NO